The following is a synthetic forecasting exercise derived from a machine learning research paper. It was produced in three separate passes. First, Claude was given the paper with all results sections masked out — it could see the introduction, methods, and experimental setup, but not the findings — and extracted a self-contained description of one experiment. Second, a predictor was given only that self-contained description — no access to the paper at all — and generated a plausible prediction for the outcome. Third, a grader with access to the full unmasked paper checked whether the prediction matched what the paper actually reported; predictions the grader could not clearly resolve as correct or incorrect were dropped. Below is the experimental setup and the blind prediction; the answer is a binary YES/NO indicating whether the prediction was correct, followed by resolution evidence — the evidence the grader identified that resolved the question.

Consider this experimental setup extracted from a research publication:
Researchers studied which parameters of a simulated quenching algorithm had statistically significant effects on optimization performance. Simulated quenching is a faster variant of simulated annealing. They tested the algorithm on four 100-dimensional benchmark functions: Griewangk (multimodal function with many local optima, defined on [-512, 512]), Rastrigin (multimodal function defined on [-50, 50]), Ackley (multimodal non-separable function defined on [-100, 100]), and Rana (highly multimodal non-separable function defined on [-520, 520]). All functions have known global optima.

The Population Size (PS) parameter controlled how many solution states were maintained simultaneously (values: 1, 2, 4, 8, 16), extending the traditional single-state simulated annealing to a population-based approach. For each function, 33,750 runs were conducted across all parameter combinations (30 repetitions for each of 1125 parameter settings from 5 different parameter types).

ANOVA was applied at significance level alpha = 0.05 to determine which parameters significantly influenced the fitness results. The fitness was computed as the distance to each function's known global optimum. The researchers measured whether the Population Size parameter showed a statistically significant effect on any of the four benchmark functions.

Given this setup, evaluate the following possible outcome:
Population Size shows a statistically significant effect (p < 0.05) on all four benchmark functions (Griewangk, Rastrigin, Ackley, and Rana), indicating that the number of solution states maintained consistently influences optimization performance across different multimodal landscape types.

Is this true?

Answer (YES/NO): NO